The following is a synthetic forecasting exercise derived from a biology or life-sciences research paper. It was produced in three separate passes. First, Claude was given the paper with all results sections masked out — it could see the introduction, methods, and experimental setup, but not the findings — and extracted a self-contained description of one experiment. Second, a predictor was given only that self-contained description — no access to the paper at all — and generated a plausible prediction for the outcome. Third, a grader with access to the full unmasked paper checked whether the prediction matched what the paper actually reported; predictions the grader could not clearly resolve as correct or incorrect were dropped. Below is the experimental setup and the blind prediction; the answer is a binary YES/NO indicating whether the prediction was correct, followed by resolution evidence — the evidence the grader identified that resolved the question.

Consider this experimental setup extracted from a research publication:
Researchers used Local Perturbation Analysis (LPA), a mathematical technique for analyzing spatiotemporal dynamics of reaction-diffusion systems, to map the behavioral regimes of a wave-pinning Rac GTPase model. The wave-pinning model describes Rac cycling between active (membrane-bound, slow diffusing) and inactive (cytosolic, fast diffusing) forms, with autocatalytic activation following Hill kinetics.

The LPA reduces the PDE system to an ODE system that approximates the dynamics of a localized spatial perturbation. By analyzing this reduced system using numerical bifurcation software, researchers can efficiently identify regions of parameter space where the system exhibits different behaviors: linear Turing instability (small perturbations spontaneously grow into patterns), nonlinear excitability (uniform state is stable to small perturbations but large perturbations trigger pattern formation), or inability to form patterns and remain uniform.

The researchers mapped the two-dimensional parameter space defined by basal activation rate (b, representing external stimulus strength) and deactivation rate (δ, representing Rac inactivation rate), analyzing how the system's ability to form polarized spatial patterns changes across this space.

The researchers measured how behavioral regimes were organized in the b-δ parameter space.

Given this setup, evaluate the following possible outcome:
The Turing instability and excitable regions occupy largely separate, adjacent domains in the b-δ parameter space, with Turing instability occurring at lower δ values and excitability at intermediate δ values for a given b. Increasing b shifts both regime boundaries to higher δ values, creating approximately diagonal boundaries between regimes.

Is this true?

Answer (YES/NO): NO